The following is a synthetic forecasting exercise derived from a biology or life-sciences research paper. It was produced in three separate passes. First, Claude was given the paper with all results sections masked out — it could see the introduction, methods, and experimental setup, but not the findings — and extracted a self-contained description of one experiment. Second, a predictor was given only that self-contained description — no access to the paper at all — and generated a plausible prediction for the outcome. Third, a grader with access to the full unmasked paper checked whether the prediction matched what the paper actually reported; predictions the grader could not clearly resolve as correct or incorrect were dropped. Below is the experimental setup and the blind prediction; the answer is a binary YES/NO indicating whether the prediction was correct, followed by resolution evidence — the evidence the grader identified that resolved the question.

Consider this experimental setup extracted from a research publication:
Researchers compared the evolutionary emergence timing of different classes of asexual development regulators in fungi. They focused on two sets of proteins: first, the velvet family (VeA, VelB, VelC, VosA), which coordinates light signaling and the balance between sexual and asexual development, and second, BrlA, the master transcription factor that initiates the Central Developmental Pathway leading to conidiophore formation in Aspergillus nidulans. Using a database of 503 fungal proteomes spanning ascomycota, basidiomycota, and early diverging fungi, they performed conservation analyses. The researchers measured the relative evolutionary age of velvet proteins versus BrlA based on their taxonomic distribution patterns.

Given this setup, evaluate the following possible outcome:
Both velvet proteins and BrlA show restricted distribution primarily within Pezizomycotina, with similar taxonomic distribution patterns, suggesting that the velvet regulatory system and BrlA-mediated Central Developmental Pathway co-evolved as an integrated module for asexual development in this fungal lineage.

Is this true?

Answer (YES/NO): NO